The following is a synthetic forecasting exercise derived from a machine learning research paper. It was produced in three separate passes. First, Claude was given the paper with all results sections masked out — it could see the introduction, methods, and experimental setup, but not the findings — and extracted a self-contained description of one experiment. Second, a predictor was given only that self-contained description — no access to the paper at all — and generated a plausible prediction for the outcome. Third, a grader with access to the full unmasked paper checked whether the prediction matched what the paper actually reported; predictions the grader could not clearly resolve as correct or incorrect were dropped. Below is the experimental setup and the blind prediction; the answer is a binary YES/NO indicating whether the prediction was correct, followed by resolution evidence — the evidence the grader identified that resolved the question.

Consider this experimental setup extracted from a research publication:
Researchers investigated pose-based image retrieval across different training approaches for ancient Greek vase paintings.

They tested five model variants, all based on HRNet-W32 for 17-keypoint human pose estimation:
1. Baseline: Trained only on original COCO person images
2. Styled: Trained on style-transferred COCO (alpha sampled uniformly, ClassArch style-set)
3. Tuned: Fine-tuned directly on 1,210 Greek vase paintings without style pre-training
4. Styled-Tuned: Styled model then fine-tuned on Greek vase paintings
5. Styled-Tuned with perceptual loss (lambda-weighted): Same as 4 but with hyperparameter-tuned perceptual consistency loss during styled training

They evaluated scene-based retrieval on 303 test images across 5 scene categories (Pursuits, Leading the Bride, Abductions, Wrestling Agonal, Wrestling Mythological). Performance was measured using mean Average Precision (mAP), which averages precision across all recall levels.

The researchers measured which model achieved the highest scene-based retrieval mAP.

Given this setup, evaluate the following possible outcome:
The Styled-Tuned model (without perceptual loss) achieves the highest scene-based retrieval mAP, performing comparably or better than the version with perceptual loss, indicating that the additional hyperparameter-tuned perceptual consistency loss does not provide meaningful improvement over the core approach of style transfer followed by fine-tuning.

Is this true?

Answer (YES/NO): YES